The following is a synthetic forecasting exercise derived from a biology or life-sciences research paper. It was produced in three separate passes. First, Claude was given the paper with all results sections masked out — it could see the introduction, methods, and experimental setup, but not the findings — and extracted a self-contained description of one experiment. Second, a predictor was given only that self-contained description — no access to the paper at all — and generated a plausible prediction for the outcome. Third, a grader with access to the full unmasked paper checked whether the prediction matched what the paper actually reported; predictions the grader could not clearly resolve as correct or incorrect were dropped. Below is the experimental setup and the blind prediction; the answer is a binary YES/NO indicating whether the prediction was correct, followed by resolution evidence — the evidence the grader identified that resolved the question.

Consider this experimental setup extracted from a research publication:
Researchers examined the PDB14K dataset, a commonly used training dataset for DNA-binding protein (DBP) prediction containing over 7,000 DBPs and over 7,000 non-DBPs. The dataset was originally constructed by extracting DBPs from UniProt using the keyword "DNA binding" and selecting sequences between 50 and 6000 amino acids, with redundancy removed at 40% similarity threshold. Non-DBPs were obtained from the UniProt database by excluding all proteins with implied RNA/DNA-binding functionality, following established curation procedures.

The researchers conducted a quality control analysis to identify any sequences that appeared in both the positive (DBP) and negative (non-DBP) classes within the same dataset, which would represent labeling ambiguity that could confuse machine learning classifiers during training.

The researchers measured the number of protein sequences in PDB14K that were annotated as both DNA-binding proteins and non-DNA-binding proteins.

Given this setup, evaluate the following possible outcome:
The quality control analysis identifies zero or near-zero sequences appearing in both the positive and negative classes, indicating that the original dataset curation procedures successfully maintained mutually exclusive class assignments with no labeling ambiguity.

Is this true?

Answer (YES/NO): NO